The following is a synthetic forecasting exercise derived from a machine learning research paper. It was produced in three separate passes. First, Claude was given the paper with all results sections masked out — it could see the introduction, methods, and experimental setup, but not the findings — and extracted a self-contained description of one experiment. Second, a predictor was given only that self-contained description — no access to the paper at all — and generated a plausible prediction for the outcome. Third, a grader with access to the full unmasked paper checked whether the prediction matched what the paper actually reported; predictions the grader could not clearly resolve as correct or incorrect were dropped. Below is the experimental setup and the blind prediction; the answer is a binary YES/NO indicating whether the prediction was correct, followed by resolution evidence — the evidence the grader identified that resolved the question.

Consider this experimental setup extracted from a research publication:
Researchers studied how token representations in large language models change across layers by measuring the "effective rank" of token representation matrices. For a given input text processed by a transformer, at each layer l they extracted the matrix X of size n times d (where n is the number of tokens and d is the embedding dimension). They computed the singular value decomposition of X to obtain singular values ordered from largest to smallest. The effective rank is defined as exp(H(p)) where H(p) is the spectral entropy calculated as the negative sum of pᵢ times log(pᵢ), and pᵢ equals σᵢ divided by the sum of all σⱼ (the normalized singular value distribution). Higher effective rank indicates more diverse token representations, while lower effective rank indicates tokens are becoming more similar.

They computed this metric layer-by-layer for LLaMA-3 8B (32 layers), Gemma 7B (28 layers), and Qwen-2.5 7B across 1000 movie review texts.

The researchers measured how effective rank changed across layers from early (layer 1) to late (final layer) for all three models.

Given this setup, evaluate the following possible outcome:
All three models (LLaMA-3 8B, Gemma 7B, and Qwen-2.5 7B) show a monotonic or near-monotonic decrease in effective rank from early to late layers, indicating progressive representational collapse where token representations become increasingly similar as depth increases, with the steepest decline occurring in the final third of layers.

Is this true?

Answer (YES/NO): NO